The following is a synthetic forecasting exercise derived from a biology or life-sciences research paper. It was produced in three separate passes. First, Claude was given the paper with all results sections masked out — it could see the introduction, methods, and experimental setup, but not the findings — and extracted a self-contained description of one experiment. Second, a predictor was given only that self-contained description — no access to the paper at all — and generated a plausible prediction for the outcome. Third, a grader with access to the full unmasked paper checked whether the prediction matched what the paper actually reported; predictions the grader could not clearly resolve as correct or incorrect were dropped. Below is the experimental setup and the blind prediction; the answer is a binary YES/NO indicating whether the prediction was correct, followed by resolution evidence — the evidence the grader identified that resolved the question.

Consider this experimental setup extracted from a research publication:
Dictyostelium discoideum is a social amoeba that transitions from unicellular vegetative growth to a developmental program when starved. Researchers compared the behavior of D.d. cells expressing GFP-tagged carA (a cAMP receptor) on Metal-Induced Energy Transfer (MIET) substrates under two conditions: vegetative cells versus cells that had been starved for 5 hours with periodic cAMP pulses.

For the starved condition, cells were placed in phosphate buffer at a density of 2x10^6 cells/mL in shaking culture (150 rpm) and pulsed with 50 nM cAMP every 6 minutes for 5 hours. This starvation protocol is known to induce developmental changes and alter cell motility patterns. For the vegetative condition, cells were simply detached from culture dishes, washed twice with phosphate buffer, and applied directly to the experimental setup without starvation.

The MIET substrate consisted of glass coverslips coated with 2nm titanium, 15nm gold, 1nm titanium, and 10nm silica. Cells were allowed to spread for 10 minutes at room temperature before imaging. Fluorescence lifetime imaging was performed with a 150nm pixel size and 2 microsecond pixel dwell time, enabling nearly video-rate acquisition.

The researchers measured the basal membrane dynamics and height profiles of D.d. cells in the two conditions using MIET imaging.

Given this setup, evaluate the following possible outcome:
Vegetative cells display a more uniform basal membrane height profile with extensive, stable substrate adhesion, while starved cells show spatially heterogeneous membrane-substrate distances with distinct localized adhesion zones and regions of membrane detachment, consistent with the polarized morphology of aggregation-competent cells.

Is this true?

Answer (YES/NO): NO